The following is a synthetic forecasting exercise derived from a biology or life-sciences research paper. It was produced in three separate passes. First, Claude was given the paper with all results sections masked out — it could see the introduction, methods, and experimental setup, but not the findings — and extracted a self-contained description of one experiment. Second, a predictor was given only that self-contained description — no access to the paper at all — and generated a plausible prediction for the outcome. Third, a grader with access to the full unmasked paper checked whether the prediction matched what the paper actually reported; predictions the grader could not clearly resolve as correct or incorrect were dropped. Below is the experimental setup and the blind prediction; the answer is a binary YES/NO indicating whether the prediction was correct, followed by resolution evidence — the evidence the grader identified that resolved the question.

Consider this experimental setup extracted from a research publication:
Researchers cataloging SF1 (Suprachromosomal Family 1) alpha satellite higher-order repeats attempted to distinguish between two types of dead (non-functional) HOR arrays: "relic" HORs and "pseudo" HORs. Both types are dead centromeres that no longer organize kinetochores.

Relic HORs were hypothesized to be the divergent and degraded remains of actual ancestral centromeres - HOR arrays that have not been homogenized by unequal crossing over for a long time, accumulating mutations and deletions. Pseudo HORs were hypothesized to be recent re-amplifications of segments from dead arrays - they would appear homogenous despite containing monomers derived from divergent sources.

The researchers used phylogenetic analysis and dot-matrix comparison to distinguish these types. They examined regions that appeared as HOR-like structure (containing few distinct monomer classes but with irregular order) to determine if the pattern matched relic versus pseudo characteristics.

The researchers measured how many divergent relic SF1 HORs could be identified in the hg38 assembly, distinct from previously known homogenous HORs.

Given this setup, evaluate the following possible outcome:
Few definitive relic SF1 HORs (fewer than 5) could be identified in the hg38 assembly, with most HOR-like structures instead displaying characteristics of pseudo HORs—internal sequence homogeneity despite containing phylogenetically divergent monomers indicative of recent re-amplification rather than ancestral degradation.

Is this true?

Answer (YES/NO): NO